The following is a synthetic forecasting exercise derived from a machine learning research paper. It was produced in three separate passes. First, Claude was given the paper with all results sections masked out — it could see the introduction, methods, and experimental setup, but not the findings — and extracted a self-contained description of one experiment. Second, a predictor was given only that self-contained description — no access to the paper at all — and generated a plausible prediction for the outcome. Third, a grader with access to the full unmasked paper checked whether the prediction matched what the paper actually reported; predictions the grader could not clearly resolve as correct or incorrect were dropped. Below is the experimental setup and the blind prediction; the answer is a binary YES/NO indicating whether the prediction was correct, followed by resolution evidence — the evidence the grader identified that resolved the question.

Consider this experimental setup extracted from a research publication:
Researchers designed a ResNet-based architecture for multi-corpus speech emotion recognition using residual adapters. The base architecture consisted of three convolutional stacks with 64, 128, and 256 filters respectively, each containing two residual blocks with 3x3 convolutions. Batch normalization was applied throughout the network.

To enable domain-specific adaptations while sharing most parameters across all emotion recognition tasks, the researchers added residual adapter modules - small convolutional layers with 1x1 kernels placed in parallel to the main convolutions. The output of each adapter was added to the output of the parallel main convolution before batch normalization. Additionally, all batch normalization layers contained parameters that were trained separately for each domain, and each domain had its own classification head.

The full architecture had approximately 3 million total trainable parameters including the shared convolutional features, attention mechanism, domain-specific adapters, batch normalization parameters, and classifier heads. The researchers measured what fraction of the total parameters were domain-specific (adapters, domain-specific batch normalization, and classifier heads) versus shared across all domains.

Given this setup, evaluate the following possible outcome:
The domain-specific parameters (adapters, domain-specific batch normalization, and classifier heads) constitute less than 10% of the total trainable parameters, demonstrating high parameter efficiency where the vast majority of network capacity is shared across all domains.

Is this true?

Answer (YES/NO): NO